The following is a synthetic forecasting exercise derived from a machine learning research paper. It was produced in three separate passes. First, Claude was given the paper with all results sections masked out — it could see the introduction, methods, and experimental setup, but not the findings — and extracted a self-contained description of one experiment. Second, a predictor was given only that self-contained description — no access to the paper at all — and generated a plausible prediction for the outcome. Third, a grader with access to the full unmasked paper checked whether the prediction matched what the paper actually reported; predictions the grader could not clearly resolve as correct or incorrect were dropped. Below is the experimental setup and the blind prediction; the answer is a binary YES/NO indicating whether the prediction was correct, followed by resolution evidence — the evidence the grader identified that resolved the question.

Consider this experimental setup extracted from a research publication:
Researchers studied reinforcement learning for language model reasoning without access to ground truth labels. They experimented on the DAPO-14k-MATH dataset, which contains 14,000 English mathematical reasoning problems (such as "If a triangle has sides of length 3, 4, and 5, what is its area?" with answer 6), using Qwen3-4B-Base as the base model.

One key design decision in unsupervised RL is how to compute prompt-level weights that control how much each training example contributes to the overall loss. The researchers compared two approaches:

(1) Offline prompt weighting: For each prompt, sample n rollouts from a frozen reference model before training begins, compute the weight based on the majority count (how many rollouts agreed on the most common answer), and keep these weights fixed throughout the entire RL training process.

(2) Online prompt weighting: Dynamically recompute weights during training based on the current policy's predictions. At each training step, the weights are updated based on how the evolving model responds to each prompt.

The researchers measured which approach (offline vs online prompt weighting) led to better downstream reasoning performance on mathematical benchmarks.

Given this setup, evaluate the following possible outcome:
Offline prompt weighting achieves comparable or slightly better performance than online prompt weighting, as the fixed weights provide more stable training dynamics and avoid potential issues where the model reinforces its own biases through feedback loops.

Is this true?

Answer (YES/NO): YES